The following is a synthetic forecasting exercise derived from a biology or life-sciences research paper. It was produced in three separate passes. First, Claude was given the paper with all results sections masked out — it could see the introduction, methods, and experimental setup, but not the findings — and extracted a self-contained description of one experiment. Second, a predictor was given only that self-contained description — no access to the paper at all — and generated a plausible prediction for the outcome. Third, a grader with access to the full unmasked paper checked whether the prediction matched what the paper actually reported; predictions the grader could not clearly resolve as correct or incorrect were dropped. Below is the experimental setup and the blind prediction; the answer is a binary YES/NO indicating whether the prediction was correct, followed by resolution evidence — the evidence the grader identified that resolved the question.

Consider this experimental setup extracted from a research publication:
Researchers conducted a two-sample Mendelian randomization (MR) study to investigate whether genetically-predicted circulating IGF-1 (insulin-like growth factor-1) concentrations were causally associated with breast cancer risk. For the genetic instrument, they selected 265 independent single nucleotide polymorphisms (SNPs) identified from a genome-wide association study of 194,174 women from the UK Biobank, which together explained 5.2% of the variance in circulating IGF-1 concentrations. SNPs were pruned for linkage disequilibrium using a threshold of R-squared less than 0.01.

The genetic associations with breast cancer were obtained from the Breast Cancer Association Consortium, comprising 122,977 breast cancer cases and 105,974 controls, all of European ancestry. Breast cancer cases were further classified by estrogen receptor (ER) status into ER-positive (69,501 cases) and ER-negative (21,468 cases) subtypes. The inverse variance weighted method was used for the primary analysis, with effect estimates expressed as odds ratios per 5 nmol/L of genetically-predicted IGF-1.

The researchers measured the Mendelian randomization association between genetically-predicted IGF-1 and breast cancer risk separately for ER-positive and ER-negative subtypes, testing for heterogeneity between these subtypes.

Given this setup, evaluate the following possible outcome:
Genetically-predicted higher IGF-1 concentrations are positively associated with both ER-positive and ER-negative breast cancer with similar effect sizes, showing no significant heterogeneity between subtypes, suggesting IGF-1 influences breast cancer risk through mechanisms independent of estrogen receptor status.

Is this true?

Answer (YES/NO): NO